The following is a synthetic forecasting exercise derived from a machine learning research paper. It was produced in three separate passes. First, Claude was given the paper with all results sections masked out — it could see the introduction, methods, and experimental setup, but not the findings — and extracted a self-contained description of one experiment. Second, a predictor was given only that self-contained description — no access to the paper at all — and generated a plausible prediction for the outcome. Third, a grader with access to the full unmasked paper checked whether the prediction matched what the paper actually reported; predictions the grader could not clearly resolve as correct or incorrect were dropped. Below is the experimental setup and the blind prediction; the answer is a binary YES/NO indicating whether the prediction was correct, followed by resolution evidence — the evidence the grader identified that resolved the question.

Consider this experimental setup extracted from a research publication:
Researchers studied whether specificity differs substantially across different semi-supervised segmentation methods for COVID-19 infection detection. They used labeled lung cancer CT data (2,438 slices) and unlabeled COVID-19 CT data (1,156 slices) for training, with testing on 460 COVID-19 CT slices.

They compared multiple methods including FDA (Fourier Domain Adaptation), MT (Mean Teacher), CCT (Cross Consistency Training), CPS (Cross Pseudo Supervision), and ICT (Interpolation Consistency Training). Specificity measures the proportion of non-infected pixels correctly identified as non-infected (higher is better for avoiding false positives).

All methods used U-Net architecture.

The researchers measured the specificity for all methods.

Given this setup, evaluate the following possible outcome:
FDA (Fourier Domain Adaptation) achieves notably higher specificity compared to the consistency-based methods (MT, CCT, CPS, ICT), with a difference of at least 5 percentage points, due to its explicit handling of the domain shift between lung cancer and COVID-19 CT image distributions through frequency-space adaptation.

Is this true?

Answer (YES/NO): NO